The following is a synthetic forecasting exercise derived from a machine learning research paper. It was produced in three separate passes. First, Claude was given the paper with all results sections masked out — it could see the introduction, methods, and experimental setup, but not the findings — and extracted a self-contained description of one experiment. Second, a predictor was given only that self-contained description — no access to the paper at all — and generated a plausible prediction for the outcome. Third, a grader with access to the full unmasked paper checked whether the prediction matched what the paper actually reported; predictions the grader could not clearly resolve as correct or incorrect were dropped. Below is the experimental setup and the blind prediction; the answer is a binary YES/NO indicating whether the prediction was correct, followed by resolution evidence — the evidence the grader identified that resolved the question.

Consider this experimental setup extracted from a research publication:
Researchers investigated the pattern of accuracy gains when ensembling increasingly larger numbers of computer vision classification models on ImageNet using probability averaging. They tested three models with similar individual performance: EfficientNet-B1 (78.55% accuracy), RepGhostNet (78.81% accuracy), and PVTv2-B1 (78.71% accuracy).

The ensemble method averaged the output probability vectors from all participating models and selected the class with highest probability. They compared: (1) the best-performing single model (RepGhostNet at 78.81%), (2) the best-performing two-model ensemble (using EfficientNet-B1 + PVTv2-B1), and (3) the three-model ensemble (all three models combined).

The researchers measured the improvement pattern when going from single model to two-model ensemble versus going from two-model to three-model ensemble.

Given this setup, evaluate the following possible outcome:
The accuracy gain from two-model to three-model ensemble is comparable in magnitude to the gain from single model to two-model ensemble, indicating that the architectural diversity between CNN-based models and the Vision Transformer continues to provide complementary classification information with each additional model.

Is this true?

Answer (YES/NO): NO